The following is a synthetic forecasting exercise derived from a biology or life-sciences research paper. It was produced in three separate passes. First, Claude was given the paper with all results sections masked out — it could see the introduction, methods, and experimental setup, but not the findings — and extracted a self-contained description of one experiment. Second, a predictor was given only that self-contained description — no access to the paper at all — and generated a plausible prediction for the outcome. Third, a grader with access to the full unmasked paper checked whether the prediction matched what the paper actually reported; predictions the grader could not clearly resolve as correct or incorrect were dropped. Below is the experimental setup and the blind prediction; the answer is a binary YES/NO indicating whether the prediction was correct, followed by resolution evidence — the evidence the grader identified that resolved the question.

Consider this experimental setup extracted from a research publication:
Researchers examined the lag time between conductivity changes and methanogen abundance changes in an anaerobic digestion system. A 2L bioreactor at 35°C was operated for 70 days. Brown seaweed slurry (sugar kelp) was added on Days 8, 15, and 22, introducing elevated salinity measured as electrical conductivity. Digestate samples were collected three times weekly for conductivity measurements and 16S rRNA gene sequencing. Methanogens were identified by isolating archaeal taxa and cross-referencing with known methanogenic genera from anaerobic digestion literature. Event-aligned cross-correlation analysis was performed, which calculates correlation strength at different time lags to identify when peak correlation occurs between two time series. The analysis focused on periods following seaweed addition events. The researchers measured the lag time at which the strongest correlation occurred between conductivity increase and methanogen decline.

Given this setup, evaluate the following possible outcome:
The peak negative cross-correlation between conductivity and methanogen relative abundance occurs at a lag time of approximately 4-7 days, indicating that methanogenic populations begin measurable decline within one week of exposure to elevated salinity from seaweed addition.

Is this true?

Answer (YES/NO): NO